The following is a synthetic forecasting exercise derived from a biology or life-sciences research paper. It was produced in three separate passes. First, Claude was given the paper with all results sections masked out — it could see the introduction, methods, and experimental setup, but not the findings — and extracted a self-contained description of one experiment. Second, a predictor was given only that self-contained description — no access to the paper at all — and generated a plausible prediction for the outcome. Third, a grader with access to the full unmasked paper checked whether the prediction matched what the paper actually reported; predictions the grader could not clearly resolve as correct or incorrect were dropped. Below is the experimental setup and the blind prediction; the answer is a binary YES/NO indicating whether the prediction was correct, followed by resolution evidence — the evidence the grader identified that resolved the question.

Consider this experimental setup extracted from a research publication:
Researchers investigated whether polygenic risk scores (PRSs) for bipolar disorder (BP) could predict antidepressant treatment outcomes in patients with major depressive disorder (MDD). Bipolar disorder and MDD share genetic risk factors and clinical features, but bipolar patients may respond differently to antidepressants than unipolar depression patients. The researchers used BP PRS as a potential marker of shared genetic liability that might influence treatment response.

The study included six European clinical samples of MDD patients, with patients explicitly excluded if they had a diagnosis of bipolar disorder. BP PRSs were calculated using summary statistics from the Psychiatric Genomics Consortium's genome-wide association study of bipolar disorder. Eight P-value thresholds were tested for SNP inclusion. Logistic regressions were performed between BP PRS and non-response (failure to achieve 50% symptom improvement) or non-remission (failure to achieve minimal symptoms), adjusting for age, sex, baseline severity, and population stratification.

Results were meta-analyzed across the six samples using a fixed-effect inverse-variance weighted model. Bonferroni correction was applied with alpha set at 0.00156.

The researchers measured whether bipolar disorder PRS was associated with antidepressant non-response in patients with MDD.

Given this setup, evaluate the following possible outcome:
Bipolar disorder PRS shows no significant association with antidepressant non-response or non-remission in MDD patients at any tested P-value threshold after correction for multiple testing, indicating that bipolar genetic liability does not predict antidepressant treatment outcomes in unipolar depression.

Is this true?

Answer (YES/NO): YES